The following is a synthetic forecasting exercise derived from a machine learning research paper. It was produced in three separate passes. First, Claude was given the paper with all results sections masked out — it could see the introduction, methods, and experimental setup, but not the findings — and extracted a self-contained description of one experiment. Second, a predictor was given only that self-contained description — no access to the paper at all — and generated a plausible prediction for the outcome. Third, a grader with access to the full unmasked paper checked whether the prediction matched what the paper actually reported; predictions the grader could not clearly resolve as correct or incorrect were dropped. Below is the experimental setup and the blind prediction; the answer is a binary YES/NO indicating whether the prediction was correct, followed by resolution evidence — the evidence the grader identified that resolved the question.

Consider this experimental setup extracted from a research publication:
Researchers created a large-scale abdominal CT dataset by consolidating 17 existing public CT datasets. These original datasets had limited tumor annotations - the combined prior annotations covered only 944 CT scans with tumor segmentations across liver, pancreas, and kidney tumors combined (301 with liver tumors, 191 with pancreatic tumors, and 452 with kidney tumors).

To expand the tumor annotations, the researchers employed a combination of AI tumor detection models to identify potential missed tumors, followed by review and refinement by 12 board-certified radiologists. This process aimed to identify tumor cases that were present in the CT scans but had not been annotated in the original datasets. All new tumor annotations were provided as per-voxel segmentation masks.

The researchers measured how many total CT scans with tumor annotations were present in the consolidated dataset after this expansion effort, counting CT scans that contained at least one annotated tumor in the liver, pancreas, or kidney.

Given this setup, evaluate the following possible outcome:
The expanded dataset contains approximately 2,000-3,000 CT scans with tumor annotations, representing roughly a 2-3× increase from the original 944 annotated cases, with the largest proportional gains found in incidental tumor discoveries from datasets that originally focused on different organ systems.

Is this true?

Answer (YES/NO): NO